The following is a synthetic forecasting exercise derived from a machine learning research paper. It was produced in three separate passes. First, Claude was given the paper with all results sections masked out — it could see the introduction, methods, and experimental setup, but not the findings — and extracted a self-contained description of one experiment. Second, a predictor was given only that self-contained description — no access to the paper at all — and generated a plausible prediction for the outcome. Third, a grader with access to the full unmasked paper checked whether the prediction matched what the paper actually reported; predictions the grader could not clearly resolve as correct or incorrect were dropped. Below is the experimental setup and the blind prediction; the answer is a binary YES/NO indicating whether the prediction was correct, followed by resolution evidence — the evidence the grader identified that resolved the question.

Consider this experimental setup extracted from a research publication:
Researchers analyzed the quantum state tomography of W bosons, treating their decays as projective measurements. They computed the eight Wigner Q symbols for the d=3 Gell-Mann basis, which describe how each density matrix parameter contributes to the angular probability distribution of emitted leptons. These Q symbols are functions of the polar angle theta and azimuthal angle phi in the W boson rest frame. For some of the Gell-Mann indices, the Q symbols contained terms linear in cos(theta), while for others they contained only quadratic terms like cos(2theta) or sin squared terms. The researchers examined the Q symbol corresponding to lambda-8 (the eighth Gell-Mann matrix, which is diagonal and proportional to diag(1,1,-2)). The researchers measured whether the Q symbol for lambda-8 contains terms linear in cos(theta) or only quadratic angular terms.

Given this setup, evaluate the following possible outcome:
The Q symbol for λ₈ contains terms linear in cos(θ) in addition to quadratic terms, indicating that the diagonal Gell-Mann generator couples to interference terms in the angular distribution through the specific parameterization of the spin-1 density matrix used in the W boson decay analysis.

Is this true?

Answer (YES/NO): YES